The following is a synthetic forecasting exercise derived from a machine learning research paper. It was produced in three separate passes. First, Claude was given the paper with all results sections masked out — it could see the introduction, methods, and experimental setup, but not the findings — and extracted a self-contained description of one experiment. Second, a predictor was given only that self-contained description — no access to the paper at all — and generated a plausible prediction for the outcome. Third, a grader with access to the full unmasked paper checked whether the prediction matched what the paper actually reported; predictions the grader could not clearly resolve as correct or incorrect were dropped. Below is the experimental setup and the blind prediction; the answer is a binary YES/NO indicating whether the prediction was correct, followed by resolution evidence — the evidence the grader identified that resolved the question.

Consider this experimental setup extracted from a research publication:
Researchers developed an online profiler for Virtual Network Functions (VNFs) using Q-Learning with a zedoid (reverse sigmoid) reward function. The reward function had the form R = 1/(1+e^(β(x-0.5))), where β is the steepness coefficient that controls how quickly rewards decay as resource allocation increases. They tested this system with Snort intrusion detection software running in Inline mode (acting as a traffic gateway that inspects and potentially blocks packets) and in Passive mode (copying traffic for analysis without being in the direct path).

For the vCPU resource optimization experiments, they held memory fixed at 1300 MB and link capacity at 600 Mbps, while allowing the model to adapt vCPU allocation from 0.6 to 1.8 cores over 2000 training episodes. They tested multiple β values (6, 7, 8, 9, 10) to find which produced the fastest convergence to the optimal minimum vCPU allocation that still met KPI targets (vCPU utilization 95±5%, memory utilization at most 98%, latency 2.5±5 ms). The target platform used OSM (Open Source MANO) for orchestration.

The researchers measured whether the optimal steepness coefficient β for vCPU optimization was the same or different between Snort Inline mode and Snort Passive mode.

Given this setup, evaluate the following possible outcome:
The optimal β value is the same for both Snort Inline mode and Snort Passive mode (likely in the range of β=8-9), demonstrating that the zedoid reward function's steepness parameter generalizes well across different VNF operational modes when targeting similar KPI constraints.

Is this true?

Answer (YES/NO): YES